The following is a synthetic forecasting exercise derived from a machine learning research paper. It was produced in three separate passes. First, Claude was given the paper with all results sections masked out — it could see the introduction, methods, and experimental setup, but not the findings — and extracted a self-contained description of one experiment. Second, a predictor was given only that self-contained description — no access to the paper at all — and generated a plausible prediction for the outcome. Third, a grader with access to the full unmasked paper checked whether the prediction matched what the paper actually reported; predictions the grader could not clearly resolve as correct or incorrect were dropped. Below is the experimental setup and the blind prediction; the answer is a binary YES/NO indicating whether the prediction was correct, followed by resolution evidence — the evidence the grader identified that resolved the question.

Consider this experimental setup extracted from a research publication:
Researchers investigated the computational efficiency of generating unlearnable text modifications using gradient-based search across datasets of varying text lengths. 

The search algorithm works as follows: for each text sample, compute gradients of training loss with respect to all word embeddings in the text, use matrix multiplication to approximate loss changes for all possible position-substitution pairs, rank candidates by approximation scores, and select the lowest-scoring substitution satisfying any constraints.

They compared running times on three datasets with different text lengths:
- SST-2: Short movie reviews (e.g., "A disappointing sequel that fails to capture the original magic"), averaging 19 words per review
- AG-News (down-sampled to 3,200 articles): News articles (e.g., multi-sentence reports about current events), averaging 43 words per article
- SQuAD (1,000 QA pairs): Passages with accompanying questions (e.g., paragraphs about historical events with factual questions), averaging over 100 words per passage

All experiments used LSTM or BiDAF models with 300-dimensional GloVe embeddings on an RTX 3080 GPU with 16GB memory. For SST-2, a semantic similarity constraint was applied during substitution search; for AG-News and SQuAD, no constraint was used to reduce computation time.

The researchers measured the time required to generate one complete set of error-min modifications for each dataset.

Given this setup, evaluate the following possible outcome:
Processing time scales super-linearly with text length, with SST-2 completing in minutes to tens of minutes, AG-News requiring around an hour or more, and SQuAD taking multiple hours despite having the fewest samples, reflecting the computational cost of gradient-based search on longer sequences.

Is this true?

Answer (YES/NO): NO